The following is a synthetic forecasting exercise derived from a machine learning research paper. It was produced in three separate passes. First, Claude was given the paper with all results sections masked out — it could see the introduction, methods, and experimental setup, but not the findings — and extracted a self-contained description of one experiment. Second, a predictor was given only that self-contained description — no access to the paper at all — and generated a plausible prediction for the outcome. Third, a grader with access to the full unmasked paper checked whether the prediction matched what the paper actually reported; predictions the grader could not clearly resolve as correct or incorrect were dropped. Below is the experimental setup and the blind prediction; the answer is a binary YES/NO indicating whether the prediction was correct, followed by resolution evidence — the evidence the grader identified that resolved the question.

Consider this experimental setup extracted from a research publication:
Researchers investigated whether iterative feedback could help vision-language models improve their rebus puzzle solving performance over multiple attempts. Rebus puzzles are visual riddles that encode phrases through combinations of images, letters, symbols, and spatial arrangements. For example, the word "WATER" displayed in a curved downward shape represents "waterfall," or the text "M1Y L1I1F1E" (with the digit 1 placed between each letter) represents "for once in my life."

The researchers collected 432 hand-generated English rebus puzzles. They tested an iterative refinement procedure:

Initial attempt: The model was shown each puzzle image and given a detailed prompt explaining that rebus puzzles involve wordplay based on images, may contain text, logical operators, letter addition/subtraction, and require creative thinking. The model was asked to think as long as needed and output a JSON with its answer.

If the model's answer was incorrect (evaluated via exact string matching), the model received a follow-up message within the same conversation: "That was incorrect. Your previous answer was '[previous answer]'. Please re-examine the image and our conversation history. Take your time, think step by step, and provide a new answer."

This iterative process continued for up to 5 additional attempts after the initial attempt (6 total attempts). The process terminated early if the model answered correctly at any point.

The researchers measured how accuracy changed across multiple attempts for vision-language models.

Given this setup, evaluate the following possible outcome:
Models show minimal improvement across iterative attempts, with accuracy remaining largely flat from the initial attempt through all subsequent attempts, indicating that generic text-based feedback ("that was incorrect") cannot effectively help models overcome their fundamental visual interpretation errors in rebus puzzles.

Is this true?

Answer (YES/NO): NO